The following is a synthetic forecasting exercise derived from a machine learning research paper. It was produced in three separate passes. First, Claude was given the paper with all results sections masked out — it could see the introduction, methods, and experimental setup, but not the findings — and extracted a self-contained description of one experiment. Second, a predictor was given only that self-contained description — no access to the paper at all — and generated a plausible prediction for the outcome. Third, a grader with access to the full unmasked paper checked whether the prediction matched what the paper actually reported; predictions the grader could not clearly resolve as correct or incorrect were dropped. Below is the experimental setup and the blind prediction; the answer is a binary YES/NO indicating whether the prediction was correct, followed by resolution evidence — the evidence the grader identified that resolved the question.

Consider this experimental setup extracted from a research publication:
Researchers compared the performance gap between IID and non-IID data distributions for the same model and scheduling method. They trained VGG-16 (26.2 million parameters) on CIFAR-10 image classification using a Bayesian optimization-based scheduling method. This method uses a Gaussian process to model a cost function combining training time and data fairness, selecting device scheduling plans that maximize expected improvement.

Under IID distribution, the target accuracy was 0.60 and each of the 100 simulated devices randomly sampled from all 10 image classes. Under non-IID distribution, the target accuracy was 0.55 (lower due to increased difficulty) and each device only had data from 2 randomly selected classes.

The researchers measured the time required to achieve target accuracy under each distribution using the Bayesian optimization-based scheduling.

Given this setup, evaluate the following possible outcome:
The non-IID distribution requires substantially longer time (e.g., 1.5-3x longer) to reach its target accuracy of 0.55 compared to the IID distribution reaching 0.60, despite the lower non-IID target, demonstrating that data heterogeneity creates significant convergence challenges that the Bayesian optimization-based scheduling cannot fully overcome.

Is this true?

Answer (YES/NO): YES